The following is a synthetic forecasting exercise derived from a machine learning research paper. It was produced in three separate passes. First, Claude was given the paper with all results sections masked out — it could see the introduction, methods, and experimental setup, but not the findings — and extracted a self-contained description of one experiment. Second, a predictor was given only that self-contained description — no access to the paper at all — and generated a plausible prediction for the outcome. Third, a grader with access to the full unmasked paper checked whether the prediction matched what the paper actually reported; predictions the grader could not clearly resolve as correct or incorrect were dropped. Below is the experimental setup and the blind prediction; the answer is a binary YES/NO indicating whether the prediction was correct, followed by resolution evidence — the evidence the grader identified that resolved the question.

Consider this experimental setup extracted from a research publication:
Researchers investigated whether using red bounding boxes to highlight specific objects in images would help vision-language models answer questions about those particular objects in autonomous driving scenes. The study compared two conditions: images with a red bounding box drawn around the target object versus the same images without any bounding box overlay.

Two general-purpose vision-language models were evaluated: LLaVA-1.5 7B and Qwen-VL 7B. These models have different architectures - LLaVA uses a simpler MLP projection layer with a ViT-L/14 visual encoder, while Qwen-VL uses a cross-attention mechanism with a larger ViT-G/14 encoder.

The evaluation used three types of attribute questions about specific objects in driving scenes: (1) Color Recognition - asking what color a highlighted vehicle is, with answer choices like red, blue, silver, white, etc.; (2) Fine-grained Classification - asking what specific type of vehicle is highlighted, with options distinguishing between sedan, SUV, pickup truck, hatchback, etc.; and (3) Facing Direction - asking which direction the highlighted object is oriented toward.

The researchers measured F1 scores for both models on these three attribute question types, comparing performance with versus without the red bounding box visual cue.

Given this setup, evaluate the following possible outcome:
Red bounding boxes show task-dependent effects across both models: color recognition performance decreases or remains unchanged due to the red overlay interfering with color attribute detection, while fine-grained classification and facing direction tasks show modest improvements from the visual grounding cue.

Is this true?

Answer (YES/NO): NO